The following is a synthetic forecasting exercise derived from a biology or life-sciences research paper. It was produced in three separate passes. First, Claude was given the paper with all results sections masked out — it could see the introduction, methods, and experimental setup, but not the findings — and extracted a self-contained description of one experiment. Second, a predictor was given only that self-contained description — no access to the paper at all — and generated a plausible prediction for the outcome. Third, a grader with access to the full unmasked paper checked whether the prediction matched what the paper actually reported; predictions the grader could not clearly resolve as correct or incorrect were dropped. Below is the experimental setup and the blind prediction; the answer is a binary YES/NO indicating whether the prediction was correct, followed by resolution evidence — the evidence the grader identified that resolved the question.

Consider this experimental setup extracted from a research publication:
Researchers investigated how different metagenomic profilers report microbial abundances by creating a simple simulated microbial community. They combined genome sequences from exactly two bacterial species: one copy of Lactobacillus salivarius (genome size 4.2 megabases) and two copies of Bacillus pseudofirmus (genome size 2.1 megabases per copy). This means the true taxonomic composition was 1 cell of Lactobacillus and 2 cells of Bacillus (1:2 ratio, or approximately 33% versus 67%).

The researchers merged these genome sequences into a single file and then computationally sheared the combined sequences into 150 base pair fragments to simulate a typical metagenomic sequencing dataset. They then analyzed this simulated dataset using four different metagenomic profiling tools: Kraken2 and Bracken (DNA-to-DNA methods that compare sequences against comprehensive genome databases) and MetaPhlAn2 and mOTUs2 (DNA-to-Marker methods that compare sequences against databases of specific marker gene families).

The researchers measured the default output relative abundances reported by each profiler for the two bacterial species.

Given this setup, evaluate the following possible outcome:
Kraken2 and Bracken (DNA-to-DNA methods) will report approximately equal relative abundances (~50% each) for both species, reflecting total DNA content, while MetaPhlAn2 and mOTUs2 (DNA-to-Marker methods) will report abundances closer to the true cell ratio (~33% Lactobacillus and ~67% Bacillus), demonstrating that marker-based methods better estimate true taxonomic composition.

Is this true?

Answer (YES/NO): NO